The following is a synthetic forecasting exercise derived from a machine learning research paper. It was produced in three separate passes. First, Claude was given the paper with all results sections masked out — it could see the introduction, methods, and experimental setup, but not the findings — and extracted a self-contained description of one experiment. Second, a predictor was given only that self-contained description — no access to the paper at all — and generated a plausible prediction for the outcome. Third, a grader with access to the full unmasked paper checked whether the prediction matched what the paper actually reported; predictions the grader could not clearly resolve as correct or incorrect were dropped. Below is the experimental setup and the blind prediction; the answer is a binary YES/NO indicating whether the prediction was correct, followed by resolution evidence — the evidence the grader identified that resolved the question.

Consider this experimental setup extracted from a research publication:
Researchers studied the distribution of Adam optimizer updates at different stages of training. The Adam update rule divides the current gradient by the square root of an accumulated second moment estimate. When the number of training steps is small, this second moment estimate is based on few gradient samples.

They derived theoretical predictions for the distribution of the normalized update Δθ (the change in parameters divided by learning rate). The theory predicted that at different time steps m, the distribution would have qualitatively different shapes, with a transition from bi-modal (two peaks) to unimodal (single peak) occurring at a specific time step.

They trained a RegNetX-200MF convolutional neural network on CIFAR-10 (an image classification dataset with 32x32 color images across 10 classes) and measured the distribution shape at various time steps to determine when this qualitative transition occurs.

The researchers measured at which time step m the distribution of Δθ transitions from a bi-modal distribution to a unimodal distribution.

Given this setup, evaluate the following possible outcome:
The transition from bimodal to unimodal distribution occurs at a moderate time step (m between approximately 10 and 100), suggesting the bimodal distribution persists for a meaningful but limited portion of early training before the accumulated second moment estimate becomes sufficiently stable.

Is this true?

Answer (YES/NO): NO